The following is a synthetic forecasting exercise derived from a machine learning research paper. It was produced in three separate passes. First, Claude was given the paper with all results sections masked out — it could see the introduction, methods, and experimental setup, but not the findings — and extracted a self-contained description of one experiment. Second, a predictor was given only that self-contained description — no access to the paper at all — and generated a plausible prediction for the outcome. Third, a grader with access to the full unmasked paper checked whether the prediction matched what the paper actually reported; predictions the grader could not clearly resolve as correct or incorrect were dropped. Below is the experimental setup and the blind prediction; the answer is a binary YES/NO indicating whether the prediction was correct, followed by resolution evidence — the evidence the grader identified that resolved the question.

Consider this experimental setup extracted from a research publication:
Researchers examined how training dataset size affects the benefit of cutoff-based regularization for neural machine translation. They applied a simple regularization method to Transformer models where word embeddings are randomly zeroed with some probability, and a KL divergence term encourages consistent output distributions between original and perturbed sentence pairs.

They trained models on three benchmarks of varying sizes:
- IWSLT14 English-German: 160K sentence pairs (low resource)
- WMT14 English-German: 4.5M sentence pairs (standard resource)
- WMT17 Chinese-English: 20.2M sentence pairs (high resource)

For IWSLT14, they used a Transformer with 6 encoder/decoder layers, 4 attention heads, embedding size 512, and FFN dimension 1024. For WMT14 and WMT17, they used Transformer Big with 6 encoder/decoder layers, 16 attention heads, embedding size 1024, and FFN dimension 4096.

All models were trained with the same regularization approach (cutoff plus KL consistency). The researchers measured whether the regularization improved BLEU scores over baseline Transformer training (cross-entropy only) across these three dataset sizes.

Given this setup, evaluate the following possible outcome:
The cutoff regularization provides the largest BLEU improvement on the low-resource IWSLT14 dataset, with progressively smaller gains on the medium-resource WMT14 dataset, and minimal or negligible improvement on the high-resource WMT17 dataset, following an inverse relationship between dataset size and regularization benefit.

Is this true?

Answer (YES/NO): NO